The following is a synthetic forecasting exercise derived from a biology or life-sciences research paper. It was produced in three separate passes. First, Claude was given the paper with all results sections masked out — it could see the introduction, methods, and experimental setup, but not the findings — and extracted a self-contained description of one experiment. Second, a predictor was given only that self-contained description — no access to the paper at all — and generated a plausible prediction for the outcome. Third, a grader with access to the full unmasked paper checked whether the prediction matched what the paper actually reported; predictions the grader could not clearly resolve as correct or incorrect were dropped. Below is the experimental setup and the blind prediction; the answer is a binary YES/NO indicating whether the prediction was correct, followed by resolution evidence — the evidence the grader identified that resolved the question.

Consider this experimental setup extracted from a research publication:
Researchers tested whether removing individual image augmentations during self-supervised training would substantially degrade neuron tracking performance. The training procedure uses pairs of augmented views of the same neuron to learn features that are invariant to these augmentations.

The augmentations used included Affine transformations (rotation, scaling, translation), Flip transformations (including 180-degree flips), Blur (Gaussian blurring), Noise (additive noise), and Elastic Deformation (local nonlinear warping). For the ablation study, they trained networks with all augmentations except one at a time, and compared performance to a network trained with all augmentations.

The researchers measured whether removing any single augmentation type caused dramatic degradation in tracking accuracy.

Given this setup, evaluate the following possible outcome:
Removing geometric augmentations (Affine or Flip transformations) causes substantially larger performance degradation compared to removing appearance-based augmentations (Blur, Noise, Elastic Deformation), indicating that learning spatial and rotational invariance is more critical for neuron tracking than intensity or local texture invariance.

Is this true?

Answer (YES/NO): NO